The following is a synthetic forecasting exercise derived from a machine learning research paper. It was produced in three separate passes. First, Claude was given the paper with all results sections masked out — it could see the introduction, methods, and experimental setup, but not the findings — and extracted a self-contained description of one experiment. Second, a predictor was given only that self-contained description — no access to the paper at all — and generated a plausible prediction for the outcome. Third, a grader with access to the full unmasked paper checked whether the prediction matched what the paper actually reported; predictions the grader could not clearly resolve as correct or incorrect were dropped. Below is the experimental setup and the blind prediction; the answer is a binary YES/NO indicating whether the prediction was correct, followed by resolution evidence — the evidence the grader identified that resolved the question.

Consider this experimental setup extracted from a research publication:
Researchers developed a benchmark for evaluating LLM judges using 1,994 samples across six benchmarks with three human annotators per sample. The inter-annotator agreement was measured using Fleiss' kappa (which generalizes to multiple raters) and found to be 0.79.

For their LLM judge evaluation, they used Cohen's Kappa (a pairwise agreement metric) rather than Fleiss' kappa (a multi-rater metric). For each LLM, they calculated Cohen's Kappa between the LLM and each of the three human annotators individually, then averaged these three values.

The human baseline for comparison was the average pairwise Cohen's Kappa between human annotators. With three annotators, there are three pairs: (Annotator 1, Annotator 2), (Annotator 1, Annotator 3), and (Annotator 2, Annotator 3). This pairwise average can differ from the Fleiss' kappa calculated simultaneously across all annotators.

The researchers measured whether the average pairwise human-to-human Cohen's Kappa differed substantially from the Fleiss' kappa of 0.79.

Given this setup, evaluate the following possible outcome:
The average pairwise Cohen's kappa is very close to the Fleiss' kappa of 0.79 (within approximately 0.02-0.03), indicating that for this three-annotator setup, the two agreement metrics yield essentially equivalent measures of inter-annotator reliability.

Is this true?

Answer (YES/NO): YES